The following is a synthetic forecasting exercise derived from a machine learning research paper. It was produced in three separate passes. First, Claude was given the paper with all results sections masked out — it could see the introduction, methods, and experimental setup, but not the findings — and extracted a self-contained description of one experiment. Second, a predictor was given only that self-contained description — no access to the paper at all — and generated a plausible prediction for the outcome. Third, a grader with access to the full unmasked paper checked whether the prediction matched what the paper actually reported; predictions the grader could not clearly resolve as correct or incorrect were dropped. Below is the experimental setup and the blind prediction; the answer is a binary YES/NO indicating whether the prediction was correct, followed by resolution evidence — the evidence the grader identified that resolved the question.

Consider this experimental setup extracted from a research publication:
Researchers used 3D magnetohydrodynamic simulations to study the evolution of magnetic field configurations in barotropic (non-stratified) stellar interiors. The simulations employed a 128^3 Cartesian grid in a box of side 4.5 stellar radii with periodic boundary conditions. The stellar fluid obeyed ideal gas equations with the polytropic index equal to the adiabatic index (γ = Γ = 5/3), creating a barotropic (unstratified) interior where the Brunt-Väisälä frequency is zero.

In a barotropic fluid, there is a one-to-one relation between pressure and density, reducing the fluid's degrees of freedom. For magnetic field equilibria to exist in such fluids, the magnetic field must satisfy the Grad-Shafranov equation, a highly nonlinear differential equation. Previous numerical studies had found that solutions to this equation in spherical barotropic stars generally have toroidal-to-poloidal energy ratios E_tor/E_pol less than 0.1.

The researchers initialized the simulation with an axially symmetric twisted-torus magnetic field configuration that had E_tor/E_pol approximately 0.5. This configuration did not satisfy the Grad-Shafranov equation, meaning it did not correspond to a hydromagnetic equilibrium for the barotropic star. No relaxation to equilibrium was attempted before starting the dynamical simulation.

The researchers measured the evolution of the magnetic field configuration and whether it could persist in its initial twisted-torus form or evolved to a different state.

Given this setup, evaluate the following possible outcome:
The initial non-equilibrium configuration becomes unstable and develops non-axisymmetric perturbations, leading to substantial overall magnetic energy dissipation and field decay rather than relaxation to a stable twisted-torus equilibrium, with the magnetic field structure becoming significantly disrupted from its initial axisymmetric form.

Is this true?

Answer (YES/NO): NO